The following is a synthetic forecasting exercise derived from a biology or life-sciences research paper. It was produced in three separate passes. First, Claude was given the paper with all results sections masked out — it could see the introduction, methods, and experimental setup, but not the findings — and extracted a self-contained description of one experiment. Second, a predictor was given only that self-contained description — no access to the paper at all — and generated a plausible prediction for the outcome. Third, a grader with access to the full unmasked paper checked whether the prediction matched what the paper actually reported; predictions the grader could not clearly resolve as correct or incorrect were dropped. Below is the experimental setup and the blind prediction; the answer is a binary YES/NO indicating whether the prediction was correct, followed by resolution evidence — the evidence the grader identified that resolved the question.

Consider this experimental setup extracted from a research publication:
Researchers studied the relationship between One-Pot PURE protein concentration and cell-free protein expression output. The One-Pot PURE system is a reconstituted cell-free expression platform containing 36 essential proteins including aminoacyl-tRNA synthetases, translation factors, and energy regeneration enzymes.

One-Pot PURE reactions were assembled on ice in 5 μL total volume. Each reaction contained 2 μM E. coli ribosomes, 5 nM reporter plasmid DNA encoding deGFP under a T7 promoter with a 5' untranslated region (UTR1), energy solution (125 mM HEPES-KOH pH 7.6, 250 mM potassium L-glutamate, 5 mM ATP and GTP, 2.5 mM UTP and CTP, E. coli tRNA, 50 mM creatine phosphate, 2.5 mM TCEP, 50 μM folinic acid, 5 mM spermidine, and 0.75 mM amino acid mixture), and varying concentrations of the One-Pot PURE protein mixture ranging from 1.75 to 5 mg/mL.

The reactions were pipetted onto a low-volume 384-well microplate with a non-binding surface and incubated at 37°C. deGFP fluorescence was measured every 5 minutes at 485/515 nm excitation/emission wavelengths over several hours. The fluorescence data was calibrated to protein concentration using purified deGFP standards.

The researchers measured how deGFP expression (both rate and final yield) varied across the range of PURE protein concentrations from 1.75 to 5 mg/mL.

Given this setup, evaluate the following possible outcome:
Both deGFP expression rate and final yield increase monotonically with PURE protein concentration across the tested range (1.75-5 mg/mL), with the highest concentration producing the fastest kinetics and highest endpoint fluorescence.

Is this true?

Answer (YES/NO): NO